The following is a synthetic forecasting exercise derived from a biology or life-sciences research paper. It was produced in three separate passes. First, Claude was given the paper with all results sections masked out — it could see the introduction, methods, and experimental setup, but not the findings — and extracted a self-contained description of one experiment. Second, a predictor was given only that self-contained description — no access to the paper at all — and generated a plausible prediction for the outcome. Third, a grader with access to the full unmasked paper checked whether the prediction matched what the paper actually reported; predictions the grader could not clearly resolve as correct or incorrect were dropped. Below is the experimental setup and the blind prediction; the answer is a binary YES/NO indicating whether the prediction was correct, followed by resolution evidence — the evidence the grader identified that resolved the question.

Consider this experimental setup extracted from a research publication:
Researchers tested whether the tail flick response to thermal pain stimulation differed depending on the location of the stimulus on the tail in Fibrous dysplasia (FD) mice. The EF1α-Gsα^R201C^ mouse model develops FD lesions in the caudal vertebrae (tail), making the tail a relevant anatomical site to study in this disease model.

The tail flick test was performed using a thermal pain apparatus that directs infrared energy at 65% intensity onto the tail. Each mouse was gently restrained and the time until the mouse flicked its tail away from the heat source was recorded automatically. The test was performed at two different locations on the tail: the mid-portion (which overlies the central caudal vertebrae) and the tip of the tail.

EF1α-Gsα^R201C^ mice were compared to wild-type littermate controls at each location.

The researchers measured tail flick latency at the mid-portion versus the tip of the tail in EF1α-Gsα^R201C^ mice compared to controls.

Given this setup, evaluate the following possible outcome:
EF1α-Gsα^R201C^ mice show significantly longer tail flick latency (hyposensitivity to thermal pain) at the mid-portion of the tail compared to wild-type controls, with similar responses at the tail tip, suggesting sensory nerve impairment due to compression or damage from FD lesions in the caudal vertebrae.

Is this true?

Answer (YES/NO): NO